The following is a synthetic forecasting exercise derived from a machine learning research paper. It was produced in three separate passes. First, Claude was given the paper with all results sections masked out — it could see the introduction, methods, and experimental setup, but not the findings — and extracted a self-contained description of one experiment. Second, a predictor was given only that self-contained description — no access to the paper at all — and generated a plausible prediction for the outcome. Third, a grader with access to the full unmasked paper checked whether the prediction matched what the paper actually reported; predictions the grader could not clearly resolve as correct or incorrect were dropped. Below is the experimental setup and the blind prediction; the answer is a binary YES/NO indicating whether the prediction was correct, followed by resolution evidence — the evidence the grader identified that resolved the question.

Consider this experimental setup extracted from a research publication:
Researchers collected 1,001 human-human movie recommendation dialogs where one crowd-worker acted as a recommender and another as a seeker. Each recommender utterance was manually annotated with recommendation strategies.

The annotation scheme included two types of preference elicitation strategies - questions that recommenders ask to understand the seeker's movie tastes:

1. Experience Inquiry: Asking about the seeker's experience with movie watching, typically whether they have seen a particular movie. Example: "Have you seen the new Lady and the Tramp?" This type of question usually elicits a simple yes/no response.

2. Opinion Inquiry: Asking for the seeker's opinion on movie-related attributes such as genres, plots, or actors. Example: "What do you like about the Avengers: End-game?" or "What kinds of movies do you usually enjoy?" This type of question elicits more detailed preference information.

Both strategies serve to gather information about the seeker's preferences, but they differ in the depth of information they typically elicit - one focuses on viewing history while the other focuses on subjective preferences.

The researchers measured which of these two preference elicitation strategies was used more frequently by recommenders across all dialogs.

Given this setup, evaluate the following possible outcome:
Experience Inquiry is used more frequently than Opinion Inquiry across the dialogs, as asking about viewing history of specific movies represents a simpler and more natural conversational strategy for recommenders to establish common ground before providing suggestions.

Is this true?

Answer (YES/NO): NO